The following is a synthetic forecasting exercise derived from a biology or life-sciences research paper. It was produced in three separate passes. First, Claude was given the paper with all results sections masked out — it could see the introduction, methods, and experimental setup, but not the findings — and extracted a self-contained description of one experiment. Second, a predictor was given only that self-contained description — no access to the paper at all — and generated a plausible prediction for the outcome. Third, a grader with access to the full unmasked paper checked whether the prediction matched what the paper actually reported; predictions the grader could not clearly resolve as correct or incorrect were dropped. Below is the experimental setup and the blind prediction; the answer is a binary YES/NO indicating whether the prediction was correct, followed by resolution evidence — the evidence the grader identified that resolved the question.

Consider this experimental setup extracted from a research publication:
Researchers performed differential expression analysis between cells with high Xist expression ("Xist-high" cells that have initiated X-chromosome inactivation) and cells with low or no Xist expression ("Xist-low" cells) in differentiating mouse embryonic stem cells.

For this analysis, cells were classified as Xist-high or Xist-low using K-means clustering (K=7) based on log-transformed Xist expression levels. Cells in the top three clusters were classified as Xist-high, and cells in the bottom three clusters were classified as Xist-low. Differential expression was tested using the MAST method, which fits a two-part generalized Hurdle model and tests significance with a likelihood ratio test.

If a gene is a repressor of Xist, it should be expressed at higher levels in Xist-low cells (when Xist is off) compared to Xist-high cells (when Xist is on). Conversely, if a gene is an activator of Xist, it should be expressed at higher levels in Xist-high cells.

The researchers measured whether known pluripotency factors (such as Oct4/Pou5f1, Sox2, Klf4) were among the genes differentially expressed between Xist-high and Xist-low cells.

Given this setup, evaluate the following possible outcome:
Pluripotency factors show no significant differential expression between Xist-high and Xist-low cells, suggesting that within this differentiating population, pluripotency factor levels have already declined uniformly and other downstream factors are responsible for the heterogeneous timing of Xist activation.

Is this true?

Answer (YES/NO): NO